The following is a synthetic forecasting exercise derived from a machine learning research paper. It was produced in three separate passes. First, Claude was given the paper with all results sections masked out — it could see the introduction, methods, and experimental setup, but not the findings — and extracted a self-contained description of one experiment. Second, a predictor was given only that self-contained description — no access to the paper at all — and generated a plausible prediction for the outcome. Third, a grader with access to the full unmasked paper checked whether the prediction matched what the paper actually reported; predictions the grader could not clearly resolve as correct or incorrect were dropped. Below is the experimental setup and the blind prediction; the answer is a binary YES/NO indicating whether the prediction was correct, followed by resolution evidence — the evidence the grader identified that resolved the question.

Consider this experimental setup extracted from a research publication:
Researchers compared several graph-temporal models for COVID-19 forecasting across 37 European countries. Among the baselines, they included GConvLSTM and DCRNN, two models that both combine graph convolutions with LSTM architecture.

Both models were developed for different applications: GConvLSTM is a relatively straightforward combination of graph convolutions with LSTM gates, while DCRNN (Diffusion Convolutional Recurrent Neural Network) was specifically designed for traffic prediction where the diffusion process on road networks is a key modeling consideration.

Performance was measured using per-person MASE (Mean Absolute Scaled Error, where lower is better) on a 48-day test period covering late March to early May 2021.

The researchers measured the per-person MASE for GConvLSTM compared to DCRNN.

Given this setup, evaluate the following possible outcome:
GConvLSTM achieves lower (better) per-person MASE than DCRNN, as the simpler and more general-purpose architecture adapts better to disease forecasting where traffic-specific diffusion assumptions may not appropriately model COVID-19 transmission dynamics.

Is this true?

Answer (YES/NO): NO